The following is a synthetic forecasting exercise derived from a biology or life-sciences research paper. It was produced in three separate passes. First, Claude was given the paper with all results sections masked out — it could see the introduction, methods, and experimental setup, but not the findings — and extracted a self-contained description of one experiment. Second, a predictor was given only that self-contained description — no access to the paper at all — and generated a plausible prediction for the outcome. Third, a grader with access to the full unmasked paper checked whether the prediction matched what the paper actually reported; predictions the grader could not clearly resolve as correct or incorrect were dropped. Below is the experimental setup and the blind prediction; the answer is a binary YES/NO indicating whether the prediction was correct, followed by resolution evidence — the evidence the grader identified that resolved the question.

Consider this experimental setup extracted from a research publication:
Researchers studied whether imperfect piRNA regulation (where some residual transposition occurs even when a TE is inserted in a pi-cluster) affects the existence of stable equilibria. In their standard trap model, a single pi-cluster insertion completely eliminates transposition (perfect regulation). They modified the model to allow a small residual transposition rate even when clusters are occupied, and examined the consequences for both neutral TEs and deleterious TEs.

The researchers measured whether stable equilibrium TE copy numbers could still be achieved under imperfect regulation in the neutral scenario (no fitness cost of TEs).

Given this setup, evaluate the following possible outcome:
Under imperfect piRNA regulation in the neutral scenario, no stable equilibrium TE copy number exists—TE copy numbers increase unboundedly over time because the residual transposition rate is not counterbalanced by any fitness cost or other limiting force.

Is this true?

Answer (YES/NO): YES